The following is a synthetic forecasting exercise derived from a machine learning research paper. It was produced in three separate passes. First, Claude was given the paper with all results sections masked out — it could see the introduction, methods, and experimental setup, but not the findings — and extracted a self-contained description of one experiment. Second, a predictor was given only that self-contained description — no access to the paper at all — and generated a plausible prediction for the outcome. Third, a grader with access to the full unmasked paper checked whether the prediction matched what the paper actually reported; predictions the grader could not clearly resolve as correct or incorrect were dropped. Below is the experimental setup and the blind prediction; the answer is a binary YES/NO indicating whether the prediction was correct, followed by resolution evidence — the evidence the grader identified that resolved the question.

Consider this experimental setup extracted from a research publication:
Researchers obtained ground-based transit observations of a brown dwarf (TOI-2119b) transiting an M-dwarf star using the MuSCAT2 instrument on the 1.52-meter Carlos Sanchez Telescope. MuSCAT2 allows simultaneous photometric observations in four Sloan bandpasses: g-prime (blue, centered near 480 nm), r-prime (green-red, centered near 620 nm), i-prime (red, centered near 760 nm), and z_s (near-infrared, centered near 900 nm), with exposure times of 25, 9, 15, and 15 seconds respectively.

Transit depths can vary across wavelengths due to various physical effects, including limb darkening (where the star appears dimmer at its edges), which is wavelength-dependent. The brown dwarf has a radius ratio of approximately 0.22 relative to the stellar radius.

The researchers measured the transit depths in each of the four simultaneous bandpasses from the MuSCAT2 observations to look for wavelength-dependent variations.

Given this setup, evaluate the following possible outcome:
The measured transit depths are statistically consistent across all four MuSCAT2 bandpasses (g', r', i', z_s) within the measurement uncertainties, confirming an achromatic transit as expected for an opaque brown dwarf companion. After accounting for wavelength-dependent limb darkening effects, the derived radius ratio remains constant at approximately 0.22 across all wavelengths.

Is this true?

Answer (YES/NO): YES